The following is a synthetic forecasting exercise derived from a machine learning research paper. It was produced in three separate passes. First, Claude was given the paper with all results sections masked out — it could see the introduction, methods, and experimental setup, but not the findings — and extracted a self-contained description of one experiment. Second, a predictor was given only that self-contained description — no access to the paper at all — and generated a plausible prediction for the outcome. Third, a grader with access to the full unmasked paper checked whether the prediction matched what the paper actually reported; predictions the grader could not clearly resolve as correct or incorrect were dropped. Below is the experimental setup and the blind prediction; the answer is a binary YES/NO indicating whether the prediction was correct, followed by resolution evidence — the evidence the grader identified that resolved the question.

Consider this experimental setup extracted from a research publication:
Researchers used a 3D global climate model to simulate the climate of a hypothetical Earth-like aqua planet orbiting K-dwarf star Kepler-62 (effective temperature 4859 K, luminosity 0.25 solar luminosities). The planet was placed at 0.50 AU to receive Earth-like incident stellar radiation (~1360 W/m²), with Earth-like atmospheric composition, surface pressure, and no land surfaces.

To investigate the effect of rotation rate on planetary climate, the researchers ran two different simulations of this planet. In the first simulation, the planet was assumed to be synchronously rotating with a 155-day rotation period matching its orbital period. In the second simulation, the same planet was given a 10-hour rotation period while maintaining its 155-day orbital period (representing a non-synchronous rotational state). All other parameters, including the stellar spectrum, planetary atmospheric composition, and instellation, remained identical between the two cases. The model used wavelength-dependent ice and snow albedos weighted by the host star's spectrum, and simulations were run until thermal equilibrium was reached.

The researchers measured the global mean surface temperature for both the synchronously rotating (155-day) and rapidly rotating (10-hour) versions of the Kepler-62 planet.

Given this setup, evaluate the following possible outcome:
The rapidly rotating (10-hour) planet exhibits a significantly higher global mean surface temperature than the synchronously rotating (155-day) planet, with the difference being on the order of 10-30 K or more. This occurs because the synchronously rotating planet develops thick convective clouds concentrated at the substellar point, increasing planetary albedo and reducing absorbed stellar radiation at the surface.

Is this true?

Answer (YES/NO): YES